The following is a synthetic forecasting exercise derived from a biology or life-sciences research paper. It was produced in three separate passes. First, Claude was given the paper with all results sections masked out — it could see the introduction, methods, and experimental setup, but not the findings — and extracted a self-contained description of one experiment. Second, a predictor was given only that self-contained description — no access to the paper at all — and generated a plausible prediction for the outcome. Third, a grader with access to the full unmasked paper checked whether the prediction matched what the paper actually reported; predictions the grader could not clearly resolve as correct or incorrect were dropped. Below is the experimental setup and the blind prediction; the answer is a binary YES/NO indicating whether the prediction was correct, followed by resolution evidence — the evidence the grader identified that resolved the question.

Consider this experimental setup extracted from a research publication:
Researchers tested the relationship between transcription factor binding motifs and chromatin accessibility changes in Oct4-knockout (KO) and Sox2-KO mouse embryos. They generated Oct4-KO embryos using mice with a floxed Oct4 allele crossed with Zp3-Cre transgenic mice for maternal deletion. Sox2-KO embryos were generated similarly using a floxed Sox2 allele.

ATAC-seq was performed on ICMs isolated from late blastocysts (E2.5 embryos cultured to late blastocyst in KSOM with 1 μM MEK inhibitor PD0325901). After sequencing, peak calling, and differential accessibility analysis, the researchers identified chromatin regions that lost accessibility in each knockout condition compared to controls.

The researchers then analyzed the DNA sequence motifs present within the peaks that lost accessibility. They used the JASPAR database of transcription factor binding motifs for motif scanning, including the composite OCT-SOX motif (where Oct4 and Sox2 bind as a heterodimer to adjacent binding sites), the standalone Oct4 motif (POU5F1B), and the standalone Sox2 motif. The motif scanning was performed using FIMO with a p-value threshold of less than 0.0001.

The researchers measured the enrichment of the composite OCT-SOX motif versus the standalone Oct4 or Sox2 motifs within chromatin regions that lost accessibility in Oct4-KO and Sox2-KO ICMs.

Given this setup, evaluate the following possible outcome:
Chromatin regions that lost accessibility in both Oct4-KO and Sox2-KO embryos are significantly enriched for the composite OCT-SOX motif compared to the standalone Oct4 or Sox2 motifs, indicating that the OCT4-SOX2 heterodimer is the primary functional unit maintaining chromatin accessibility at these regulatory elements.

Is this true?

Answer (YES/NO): YES